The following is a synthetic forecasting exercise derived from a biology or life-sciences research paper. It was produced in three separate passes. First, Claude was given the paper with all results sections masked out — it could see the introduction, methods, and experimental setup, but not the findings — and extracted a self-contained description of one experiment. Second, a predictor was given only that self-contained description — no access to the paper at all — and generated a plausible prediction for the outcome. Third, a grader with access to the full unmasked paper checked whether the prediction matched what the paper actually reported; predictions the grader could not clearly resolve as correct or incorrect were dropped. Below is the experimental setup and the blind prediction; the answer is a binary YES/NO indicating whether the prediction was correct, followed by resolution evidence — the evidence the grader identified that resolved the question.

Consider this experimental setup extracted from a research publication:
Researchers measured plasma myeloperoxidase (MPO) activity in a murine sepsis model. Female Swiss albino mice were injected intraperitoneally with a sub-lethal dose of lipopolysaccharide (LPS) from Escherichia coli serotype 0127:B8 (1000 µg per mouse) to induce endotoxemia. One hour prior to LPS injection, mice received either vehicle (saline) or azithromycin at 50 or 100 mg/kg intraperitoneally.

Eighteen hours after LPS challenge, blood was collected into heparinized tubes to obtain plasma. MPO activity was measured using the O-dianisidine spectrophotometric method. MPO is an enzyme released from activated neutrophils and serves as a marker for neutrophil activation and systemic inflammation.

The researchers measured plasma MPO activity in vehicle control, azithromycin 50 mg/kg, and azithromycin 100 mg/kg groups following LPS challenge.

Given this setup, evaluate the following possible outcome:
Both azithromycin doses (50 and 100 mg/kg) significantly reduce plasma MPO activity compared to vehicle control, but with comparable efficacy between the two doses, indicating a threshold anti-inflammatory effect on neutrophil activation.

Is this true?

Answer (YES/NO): NO